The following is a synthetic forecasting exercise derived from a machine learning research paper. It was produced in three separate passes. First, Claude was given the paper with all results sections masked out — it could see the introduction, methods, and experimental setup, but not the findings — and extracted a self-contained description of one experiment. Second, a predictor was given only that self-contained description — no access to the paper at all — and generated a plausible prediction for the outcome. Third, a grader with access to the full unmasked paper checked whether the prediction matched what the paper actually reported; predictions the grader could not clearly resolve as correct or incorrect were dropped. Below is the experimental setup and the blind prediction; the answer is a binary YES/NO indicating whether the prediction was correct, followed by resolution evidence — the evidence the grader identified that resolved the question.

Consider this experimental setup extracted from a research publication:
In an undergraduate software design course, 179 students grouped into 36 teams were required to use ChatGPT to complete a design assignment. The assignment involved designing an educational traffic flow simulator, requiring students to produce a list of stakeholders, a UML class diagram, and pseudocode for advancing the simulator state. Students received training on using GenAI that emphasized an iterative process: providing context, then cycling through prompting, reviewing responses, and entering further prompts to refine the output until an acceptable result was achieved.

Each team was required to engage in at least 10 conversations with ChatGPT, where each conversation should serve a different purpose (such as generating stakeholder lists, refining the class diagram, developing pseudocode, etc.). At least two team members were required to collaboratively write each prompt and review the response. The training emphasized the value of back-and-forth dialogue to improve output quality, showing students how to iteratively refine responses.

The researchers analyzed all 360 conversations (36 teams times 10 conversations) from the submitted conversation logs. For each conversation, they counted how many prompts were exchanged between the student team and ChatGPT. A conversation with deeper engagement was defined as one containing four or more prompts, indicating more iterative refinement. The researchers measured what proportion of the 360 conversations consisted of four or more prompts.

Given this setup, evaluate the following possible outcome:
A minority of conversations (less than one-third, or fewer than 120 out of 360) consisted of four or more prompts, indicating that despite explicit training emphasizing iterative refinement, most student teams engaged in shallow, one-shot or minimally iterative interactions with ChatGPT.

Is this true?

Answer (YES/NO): YES